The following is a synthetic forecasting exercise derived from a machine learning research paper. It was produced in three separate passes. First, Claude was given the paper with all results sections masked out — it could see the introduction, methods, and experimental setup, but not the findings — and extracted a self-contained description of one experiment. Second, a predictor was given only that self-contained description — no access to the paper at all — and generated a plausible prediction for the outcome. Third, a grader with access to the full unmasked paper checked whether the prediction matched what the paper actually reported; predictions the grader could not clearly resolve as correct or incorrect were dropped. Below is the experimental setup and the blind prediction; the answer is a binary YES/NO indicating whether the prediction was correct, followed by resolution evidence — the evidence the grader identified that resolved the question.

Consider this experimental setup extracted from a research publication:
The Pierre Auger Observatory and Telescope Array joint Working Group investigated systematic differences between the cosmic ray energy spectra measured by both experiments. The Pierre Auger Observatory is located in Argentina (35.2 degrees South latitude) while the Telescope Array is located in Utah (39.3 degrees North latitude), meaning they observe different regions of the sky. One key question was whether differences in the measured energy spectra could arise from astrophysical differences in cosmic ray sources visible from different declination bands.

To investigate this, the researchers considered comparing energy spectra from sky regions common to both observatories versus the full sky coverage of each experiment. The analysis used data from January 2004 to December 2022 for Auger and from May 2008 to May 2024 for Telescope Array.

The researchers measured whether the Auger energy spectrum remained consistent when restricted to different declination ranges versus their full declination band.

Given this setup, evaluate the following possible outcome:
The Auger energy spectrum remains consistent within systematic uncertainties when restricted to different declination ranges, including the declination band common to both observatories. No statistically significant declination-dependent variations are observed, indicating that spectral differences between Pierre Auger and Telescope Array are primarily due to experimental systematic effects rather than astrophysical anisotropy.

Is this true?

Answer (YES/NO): YES